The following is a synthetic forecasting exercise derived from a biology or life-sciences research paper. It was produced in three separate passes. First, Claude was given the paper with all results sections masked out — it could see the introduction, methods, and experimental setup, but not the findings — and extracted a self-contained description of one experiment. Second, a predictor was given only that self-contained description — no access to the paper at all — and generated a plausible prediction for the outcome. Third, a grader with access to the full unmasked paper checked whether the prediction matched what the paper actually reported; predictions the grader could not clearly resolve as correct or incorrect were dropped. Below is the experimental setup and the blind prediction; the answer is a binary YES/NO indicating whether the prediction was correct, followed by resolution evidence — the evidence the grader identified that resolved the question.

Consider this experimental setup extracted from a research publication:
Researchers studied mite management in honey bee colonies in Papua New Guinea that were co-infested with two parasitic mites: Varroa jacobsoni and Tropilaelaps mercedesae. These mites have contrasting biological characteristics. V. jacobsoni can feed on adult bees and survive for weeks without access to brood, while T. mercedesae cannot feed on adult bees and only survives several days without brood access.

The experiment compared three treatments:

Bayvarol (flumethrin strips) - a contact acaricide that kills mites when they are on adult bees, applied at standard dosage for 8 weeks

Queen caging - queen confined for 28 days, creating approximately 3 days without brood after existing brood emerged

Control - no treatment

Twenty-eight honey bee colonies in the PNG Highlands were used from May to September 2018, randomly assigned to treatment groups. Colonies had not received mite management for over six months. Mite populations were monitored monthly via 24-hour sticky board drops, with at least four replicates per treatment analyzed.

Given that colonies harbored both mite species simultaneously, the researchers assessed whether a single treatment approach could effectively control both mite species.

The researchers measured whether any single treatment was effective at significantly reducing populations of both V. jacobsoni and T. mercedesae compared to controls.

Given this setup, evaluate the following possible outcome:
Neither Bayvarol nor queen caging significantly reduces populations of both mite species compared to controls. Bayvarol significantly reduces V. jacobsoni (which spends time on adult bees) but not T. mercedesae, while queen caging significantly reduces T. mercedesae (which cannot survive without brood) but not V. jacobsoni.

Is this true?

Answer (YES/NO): YES